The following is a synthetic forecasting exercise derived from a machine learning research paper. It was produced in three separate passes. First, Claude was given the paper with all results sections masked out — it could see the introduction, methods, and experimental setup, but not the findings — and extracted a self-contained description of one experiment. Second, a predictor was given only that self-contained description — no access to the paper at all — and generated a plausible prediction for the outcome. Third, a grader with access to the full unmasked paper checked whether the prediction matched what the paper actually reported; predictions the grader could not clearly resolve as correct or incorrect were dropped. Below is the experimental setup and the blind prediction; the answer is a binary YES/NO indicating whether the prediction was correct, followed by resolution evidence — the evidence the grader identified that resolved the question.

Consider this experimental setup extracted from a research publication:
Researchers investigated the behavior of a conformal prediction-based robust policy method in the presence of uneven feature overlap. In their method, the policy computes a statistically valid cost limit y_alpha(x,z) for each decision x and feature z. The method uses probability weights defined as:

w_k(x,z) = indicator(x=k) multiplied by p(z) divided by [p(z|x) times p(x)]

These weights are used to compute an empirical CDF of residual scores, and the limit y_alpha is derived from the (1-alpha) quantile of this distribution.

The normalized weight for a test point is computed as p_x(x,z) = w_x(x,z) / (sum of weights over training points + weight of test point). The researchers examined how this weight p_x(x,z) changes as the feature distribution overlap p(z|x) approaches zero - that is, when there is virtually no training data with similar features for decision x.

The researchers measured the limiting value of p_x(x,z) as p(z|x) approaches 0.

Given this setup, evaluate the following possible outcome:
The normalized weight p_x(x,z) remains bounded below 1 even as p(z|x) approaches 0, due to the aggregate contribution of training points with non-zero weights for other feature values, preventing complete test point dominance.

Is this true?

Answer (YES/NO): NO